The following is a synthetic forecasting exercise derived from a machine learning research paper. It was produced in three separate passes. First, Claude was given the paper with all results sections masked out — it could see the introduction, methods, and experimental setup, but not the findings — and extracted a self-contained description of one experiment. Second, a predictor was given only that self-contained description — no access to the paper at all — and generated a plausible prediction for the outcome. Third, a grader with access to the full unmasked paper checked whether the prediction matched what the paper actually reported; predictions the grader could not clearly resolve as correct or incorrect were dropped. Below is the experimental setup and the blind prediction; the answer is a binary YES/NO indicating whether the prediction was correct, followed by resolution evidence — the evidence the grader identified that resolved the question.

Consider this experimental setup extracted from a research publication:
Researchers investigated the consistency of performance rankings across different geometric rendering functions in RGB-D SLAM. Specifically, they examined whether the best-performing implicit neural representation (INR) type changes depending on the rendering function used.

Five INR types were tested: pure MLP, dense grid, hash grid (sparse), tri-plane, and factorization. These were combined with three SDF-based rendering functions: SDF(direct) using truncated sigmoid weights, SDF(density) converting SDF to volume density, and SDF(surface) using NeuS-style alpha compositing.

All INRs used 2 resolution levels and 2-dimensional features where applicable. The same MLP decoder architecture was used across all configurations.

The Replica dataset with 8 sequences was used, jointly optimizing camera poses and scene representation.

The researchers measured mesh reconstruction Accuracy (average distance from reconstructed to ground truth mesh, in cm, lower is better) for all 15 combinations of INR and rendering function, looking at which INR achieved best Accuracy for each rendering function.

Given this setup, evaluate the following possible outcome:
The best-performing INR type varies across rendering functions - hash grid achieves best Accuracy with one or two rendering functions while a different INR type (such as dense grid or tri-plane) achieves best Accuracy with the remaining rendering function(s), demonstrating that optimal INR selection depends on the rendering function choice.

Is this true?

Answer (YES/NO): NO